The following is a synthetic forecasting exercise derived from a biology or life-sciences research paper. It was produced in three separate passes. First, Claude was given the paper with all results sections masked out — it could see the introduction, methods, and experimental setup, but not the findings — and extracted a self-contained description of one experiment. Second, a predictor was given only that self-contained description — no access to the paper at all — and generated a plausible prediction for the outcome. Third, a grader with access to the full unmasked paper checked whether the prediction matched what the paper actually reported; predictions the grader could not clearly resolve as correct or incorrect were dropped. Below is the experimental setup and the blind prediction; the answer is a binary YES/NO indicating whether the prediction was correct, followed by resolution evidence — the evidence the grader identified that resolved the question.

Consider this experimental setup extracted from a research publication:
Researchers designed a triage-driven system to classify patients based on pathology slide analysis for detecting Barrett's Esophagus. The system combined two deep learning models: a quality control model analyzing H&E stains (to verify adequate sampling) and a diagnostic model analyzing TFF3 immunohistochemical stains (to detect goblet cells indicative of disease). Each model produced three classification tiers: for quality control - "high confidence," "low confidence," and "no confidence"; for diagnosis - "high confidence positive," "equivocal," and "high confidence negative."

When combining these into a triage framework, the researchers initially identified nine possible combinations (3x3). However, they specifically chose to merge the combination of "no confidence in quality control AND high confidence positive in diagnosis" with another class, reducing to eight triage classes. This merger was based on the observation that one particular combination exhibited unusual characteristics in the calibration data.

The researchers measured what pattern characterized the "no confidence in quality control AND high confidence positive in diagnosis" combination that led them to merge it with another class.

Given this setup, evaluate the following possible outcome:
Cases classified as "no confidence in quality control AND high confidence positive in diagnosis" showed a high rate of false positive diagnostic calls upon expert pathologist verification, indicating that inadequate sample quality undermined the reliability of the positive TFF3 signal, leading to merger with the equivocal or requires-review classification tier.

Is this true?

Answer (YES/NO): NO